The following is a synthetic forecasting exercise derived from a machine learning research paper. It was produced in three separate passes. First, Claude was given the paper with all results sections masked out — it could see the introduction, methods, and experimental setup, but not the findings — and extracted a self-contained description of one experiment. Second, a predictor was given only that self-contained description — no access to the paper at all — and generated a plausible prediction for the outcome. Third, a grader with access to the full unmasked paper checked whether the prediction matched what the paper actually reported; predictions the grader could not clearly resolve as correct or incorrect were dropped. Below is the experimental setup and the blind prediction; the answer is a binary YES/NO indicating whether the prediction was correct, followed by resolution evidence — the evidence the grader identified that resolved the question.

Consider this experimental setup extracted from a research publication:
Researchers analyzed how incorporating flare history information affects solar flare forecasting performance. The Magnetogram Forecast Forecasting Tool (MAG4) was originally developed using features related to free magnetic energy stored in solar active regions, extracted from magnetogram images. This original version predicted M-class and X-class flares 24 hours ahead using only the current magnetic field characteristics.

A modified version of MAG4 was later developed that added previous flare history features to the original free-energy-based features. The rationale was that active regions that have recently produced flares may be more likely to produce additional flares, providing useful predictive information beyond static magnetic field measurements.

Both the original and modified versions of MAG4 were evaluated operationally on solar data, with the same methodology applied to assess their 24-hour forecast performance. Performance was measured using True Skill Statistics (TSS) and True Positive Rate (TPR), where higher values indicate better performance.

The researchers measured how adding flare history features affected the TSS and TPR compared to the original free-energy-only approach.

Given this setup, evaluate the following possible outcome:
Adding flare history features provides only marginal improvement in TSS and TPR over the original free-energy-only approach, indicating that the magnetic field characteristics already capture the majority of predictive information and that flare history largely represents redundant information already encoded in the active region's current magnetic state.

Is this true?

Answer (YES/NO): YES